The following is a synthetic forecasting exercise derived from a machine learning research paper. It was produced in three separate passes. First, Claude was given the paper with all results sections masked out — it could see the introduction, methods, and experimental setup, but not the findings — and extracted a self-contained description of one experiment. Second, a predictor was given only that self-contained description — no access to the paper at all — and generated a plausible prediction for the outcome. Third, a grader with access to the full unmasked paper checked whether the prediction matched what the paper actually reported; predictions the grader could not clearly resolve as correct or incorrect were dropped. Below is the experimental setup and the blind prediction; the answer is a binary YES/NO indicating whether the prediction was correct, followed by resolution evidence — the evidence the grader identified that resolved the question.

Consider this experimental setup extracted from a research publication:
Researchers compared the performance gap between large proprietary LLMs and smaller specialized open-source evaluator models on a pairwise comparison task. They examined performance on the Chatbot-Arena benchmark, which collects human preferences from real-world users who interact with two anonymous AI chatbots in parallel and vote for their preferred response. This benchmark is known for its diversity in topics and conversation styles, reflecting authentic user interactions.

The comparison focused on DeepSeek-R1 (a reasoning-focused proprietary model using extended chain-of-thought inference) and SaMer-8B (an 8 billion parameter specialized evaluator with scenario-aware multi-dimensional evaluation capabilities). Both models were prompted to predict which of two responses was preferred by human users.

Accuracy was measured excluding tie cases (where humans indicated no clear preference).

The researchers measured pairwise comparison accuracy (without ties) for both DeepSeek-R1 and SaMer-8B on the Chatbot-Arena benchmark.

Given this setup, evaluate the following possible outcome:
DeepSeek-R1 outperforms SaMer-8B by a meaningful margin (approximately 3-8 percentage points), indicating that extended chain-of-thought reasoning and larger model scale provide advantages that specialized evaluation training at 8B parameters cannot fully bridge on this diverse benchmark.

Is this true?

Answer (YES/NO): NO